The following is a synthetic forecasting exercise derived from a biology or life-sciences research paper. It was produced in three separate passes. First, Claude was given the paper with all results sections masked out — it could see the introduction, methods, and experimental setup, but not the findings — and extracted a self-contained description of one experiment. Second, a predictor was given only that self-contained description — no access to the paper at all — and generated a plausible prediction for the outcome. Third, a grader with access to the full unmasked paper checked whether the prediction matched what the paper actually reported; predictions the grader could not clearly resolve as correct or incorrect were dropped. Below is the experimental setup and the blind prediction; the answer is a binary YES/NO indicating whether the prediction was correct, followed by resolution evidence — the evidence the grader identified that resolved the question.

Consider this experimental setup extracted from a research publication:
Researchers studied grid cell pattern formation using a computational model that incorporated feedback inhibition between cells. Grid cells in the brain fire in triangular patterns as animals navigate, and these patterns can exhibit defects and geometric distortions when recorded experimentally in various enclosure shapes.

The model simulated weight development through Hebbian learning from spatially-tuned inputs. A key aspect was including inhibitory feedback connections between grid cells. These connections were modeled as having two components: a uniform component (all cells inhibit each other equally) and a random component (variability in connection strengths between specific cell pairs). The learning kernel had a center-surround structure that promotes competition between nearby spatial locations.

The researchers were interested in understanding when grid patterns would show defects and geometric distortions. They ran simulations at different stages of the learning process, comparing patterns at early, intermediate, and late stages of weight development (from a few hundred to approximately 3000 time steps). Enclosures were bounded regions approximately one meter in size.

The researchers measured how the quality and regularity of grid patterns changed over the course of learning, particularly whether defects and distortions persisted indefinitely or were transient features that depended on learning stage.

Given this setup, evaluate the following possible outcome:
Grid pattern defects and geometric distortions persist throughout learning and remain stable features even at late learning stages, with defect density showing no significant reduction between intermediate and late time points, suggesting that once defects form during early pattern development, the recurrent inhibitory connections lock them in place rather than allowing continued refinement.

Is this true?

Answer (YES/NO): NO